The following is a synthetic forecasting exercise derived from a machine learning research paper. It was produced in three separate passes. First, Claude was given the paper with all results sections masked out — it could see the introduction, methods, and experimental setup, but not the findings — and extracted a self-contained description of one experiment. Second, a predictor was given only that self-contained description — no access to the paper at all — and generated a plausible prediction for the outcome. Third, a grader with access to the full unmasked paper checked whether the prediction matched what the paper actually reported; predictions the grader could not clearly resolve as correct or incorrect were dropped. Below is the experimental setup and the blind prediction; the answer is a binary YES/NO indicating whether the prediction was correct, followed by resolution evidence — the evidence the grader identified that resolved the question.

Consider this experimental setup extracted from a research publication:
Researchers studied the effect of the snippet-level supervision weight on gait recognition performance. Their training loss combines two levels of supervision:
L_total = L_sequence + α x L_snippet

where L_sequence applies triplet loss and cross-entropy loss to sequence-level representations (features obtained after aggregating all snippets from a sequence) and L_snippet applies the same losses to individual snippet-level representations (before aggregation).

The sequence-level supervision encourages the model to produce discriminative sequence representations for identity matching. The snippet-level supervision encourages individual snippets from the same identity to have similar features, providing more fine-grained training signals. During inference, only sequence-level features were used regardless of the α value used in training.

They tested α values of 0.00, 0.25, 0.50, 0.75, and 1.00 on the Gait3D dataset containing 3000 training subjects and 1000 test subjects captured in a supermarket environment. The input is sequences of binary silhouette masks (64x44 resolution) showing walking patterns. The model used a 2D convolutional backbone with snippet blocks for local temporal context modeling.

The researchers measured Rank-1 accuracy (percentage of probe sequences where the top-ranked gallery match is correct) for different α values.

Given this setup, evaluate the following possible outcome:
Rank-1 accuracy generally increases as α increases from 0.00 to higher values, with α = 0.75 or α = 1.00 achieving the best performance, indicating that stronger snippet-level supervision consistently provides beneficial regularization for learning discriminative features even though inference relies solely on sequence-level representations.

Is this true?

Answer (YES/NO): YES